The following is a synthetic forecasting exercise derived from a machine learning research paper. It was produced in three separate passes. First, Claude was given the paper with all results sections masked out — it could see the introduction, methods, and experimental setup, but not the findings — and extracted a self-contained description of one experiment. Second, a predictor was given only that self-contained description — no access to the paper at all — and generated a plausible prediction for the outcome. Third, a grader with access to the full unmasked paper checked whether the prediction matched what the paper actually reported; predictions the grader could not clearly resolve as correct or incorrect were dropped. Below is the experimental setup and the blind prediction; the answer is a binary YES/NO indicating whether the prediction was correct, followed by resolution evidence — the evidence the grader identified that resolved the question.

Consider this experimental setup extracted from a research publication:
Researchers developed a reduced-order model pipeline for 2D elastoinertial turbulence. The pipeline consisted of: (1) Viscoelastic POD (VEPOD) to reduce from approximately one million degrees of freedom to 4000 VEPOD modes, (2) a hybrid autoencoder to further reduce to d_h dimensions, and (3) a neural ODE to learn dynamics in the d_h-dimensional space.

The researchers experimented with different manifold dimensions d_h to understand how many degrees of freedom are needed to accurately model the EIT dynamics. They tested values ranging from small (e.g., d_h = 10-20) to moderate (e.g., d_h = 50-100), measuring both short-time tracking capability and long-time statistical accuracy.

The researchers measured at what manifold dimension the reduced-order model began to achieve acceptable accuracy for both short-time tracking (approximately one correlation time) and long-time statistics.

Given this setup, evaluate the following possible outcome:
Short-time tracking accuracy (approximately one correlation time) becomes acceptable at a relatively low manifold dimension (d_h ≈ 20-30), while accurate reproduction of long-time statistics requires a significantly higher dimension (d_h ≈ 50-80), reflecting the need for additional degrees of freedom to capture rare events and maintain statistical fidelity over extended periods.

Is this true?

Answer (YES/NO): NO